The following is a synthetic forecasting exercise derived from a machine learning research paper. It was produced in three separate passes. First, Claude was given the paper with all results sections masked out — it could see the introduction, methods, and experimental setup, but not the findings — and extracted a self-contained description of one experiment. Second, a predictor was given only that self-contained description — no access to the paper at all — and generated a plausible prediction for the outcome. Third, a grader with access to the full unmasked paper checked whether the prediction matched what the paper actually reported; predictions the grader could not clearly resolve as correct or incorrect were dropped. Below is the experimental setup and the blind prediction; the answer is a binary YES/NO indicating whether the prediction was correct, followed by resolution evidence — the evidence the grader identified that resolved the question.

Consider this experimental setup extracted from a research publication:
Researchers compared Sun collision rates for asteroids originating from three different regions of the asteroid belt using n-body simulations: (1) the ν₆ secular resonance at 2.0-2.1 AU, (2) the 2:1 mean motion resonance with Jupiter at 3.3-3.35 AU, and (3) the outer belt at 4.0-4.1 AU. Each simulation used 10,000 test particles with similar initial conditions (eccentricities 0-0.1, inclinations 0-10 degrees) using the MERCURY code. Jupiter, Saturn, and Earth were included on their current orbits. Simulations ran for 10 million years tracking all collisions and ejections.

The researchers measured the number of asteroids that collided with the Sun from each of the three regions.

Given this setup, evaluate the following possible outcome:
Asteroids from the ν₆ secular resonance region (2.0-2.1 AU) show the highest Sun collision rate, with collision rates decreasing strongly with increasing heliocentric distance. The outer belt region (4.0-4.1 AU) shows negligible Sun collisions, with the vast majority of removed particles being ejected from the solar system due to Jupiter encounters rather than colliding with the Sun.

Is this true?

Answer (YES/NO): YES